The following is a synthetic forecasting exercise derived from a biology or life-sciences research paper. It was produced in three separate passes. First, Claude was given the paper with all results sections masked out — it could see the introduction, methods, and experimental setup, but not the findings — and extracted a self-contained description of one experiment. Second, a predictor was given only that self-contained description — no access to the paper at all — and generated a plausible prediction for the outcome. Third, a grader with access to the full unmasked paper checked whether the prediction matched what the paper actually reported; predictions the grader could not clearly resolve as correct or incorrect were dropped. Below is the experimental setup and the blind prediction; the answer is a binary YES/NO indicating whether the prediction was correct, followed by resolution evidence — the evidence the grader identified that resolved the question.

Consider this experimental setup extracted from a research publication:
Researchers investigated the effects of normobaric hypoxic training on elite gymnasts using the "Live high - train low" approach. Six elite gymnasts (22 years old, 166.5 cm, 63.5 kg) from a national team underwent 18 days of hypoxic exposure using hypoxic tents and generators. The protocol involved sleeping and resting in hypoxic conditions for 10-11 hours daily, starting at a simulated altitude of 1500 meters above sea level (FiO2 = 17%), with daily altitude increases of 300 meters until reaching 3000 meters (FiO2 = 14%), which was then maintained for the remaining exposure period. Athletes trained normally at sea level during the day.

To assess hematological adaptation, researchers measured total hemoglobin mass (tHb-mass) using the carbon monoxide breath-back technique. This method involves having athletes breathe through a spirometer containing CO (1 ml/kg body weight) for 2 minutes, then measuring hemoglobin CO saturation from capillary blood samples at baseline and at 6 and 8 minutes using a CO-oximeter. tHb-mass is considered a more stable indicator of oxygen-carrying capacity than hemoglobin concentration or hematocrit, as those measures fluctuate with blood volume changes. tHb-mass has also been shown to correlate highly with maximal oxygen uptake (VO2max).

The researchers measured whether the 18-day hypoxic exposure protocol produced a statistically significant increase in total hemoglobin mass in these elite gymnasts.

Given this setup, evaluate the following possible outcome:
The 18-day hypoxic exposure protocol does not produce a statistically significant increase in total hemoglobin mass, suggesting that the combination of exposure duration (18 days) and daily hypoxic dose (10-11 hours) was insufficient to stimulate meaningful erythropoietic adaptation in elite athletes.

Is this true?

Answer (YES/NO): YES